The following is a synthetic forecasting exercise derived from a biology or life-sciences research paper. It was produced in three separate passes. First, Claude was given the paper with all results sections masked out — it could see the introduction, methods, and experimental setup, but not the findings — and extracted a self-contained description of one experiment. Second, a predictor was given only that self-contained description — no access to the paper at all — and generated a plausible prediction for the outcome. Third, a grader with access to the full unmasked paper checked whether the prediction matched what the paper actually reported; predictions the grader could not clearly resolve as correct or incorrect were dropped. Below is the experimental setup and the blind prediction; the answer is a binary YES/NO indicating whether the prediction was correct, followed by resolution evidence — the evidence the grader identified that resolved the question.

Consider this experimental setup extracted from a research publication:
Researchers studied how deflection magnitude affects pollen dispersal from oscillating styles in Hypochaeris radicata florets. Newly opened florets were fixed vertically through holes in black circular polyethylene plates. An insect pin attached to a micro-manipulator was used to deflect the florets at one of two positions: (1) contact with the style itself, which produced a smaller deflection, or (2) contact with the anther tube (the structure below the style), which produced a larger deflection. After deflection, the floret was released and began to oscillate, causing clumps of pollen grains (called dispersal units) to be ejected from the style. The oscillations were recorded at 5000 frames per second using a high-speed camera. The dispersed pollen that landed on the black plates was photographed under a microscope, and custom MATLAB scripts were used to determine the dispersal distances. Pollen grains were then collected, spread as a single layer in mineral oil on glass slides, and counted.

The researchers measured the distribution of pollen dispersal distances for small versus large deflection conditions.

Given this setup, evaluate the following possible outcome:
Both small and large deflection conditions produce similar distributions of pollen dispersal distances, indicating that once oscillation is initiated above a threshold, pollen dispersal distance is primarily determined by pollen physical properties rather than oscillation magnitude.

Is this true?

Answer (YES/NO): NO